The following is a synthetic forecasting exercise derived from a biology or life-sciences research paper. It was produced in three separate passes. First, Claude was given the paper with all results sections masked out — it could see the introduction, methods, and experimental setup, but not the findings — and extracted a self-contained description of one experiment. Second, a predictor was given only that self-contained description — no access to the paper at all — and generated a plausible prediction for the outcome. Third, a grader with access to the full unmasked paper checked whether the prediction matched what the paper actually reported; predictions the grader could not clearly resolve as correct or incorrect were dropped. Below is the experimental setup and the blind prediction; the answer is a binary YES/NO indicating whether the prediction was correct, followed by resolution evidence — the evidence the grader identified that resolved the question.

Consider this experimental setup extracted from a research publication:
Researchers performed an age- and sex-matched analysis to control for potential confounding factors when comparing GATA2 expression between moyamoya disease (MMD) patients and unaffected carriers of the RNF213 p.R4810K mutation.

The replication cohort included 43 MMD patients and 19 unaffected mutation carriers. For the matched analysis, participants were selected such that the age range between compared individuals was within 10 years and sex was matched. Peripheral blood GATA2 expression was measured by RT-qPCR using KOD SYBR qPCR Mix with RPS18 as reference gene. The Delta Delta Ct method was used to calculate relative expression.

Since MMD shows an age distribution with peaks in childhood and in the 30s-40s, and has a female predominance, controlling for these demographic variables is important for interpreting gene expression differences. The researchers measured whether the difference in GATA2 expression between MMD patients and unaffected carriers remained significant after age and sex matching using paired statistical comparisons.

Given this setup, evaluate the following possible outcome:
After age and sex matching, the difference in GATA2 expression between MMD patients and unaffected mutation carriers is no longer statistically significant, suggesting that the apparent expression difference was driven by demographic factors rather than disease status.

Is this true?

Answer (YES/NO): NO